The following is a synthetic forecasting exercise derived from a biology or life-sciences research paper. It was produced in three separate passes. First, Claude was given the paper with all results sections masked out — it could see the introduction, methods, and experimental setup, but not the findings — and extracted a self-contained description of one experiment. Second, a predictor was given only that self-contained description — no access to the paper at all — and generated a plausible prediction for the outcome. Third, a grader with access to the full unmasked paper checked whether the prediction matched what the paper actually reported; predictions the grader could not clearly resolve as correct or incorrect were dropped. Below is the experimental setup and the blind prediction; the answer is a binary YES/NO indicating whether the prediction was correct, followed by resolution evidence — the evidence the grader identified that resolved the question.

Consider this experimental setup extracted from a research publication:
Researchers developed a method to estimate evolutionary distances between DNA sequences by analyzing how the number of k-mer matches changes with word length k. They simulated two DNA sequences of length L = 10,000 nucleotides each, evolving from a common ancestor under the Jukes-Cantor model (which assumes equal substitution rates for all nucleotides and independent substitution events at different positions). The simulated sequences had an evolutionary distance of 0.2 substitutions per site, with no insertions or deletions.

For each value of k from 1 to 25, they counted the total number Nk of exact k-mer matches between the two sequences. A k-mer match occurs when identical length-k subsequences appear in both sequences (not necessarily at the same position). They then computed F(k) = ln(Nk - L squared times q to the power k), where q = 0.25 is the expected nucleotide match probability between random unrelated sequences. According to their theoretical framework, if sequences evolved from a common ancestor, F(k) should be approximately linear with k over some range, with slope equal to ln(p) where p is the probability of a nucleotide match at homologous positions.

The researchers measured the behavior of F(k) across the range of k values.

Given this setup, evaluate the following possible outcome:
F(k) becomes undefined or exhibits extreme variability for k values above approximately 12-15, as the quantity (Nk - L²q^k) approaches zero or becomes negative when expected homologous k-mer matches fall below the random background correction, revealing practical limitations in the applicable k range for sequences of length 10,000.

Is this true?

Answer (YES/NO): NO